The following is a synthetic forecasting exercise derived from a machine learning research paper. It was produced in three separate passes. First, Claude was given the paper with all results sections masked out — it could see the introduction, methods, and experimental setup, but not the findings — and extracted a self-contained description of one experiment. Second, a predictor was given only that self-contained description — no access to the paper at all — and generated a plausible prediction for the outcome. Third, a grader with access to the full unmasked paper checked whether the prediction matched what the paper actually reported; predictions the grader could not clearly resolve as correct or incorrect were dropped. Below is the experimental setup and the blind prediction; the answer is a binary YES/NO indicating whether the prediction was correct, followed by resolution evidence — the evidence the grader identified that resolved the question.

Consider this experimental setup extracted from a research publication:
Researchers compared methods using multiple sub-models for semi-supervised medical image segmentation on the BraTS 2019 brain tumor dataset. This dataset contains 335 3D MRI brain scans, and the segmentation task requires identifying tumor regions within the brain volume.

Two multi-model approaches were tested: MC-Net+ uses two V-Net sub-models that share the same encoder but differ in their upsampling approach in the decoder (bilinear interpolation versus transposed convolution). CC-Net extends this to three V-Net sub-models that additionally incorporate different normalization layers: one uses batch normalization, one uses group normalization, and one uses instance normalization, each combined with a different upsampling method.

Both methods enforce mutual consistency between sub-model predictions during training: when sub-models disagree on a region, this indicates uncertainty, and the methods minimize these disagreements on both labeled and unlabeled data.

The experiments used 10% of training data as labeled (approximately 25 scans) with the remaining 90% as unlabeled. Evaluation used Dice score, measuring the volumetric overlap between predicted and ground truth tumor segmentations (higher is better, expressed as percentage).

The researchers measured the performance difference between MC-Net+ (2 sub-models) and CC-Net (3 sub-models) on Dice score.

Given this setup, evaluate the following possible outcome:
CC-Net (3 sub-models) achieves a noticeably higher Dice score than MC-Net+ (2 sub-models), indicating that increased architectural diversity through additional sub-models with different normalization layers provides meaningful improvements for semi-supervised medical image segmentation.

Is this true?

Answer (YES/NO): NO